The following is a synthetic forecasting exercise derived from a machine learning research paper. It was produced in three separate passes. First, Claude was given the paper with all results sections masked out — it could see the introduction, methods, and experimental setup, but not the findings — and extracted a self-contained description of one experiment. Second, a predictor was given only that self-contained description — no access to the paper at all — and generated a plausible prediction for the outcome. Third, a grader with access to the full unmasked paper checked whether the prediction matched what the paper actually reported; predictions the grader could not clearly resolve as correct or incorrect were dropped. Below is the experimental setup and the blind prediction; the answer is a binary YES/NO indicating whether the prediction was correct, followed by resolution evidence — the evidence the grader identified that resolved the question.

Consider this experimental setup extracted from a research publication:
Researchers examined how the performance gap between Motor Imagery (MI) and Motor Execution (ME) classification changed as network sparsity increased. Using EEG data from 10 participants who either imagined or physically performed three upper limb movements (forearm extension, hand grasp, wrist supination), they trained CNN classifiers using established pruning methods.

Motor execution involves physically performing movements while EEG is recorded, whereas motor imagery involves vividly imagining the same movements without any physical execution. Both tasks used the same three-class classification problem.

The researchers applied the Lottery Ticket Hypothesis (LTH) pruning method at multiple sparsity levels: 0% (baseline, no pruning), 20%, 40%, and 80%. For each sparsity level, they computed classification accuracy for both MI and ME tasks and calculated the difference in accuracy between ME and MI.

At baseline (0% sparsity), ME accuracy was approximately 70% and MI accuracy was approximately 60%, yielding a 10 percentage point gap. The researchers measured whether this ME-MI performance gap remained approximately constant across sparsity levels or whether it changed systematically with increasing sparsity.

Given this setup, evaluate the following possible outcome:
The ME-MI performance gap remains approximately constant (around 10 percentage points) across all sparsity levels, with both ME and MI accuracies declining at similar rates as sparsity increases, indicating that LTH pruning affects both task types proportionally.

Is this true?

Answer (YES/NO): NO